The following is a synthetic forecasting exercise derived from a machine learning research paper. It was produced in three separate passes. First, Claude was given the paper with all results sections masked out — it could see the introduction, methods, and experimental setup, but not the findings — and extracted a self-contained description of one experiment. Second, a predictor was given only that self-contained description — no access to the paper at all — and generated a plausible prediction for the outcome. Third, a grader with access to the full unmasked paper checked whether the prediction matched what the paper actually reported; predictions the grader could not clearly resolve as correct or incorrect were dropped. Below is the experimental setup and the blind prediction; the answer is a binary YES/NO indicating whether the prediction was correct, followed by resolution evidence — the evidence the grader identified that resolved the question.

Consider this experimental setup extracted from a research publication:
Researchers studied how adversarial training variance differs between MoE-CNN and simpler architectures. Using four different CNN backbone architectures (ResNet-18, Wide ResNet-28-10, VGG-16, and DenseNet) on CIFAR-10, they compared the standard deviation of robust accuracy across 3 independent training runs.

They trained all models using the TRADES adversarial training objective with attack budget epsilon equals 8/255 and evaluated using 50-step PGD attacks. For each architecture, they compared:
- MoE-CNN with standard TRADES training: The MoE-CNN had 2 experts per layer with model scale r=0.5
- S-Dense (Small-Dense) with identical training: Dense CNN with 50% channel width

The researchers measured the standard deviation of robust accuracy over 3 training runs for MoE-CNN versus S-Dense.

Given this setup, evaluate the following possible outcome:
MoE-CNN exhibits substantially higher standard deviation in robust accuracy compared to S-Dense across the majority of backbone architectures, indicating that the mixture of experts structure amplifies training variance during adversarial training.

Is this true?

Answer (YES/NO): YES